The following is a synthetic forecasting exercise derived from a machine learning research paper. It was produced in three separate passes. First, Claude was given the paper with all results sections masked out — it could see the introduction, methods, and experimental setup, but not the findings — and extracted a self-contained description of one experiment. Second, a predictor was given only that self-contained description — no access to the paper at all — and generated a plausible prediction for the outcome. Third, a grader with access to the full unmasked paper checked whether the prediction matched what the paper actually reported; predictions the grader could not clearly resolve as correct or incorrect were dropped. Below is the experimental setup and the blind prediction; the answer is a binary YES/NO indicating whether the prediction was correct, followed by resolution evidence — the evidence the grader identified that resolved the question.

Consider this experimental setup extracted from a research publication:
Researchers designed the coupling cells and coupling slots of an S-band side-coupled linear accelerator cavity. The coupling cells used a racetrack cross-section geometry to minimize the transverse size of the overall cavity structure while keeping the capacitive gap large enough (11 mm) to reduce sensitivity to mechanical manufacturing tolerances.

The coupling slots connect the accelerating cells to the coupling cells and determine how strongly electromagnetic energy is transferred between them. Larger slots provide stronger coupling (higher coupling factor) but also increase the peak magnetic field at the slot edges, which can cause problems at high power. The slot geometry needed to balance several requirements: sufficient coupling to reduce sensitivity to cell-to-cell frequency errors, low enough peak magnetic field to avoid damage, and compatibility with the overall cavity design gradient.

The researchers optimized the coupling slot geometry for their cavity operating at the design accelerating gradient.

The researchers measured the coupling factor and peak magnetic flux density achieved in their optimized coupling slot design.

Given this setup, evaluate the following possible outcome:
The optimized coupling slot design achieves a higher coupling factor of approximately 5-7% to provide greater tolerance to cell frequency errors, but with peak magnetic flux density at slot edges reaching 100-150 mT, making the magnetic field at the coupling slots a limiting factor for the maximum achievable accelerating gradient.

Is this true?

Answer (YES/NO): NO